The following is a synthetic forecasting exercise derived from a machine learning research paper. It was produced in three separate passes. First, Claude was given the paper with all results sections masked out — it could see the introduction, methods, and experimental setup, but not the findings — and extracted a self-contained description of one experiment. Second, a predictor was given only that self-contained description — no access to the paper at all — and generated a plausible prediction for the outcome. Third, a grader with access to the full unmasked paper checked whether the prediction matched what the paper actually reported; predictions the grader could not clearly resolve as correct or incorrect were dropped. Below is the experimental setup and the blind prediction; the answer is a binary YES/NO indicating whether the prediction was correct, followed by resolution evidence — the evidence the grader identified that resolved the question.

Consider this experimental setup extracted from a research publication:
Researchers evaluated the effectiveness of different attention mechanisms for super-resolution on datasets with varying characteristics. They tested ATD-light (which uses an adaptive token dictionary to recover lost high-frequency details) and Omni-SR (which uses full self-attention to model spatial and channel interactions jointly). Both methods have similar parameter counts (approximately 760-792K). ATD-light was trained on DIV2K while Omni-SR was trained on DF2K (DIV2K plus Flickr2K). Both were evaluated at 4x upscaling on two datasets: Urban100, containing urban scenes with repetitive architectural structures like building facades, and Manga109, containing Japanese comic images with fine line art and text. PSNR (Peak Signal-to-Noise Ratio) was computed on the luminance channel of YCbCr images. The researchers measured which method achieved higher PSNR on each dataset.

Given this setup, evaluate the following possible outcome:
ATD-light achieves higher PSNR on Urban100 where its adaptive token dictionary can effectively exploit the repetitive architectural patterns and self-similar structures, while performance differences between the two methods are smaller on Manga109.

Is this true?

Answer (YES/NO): NO